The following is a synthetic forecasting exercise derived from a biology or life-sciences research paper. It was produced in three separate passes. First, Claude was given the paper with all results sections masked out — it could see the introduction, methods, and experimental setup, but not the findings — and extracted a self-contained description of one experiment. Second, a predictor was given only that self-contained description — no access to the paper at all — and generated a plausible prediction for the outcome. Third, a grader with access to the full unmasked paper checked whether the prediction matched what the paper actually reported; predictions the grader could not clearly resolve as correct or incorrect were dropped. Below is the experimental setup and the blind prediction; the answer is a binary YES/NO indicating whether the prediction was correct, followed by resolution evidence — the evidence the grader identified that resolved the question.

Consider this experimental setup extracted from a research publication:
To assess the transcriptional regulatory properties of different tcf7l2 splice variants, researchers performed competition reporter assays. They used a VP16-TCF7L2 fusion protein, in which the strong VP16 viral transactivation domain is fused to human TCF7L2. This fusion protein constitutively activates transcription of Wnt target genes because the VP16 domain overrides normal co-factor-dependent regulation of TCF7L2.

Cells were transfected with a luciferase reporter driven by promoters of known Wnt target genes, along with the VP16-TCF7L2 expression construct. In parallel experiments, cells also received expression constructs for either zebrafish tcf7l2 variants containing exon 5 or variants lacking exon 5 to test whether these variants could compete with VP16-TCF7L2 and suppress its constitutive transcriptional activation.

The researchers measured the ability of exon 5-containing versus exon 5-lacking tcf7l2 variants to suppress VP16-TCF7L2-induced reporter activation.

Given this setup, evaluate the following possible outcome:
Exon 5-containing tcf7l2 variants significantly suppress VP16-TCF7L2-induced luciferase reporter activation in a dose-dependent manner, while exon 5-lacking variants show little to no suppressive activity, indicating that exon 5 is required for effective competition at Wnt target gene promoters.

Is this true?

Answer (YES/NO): NO